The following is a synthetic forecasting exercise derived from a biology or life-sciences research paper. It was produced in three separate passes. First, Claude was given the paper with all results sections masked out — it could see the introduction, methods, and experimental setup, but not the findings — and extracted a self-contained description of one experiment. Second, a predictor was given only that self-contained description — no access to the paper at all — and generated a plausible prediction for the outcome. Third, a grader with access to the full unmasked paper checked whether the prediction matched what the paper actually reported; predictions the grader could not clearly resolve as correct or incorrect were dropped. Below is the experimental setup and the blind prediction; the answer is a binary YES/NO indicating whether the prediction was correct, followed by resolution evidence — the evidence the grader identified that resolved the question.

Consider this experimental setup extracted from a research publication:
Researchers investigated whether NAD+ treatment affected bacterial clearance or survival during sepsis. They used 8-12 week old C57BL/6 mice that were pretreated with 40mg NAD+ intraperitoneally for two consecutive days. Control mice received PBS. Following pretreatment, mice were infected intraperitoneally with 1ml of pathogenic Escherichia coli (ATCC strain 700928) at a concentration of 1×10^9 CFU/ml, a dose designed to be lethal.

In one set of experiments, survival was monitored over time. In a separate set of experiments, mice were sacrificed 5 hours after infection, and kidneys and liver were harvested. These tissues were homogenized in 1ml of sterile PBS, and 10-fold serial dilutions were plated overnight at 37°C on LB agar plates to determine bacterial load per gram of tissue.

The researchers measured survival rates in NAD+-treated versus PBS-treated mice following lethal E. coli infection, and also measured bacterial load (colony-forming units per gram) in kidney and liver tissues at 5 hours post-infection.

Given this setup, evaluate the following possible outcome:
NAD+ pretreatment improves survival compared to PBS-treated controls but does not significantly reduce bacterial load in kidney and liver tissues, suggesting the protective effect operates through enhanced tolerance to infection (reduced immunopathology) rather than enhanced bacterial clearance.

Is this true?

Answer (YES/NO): YES